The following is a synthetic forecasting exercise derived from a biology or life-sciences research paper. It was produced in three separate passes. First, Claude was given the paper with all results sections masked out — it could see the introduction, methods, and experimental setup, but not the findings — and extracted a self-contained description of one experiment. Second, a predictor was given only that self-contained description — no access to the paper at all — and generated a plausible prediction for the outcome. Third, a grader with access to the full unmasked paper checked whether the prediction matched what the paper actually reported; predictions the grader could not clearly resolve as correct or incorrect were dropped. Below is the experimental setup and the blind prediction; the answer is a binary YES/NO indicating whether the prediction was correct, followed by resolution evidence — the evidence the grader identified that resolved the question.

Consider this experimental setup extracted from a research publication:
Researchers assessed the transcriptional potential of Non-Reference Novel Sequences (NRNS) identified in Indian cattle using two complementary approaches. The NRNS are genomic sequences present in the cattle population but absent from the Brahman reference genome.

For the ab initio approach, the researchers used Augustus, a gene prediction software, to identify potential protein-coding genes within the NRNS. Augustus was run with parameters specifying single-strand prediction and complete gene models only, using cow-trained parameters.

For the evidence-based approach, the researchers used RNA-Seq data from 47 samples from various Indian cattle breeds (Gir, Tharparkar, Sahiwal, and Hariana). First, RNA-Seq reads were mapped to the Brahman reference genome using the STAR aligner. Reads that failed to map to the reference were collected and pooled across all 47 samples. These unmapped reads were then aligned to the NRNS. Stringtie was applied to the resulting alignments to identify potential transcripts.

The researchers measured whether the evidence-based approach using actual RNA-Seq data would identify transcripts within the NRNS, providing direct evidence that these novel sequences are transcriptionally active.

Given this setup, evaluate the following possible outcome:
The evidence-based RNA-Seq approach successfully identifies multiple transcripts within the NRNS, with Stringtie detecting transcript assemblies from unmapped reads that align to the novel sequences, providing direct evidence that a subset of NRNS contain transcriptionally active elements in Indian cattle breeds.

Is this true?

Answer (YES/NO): YES